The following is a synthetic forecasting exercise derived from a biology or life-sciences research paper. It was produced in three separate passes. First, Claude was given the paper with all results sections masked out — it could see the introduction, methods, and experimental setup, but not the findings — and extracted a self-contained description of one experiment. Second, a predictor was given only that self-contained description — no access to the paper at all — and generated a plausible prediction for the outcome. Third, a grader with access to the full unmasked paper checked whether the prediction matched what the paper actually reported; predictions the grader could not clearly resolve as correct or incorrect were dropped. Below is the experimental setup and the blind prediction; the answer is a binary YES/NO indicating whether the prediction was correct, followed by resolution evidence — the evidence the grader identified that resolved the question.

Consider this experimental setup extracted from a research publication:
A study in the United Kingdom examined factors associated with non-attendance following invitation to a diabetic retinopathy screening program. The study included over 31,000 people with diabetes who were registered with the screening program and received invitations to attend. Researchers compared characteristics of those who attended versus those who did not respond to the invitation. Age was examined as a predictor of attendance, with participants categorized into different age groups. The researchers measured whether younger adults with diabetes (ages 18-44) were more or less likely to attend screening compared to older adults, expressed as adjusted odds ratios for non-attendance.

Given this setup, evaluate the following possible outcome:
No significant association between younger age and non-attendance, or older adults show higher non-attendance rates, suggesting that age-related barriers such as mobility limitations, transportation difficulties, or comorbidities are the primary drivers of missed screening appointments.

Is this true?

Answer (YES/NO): NO